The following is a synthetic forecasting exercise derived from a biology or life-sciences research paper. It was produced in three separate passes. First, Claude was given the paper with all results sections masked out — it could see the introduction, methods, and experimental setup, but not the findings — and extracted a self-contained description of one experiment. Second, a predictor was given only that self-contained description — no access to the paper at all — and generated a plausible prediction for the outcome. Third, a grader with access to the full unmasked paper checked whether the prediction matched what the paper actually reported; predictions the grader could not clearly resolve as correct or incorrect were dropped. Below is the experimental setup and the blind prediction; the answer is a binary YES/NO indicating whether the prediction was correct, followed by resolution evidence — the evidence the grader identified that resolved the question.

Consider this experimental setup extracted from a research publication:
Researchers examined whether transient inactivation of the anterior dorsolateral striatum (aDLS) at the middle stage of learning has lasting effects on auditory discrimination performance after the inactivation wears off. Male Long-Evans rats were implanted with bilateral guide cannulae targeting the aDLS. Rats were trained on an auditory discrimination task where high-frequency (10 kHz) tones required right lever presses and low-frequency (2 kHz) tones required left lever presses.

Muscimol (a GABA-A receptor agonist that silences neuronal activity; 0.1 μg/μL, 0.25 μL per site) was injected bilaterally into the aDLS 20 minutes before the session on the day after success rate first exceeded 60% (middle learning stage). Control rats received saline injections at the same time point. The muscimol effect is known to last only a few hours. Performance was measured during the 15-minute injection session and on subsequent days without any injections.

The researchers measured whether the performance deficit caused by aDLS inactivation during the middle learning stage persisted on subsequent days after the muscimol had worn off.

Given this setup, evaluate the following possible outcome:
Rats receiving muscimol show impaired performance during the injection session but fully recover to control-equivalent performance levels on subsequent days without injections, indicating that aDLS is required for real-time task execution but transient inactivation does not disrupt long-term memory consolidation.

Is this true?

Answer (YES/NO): YES